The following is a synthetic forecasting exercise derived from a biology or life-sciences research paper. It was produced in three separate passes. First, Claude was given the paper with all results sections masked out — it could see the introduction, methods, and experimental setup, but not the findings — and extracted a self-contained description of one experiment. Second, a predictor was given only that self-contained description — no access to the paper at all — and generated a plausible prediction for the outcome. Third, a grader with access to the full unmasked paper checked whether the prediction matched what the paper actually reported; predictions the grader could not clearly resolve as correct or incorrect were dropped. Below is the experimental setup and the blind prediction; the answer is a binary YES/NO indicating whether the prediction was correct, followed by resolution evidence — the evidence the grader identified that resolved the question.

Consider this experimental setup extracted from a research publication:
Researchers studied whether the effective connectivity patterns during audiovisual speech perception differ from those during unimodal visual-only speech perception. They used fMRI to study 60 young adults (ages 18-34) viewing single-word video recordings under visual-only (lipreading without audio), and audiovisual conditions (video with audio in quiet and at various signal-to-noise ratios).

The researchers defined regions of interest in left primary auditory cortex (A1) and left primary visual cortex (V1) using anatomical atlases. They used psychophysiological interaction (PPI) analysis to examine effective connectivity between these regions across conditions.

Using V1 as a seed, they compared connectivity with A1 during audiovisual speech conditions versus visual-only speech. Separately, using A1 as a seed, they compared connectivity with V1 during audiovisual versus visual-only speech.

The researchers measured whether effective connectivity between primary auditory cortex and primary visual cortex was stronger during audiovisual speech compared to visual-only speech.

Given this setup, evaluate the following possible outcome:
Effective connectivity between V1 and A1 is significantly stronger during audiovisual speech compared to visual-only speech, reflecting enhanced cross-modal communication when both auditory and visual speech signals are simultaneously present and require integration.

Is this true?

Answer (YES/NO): YES